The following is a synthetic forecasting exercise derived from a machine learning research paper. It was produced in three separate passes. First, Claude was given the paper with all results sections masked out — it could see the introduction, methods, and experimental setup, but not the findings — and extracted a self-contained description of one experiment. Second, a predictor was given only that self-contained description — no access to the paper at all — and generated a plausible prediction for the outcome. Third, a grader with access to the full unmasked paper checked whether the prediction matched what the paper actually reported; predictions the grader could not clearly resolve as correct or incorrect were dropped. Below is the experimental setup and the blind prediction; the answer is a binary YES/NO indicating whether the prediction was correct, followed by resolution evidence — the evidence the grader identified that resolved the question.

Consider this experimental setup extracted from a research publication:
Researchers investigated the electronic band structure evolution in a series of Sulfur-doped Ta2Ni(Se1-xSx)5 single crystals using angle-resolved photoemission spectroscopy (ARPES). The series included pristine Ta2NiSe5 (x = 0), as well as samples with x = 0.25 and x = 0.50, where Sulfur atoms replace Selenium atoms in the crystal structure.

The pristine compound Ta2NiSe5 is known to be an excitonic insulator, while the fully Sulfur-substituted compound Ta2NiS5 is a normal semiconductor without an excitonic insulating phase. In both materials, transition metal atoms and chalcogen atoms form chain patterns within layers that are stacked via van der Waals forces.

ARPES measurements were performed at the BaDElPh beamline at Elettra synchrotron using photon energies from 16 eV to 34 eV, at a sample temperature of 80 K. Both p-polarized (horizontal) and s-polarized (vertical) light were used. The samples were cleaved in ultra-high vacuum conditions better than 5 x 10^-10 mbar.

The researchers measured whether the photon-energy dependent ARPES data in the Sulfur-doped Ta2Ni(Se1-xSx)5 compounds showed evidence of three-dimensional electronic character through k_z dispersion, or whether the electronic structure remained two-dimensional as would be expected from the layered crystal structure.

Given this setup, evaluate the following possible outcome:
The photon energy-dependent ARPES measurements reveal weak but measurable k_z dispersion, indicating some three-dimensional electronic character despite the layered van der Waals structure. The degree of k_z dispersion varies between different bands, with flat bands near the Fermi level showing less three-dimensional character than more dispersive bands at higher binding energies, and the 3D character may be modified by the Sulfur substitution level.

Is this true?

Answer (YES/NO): NO